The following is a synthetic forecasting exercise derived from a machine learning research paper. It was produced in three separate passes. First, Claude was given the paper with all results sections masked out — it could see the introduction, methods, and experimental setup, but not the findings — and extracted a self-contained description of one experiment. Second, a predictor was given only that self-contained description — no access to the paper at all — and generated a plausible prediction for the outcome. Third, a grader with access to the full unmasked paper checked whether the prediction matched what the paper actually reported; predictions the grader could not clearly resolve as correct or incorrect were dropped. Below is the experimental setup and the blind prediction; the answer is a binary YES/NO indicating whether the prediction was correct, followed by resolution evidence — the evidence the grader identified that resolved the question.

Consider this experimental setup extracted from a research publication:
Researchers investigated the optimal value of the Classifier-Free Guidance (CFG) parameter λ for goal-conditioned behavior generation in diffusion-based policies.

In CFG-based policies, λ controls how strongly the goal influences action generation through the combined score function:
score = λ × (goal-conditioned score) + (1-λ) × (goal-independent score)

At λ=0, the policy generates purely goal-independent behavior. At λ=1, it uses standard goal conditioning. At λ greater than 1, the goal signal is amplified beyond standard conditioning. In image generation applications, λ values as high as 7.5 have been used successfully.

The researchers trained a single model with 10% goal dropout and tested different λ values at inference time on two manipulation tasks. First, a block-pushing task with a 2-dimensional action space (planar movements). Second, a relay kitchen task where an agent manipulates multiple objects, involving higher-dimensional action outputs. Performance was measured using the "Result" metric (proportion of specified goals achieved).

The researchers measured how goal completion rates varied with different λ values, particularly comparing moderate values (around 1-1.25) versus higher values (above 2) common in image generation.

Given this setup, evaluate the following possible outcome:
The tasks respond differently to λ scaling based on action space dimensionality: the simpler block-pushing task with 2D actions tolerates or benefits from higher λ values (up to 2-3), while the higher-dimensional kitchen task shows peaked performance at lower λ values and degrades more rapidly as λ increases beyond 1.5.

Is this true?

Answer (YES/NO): YES